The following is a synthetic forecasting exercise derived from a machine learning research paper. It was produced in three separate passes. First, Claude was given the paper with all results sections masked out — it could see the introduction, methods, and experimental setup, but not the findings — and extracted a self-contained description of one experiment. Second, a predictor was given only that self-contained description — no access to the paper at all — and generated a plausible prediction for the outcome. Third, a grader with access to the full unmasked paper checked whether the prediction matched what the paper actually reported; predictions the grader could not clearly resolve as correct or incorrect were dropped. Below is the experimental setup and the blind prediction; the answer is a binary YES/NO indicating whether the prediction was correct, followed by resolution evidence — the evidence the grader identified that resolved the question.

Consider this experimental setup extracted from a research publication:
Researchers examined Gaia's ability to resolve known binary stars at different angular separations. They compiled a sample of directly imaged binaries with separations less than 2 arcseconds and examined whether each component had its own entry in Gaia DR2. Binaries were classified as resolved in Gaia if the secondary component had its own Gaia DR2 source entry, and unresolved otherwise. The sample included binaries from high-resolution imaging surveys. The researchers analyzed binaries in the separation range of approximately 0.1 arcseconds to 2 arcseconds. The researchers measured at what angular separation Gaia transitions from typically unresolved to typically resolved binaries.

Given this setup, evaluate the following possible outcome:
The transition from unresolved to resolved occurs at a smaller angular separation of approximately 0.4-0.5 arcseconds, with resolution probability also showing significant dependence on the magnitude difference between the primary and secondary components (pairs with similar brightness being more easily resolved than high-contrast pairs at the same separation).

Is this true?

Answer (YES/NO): NO